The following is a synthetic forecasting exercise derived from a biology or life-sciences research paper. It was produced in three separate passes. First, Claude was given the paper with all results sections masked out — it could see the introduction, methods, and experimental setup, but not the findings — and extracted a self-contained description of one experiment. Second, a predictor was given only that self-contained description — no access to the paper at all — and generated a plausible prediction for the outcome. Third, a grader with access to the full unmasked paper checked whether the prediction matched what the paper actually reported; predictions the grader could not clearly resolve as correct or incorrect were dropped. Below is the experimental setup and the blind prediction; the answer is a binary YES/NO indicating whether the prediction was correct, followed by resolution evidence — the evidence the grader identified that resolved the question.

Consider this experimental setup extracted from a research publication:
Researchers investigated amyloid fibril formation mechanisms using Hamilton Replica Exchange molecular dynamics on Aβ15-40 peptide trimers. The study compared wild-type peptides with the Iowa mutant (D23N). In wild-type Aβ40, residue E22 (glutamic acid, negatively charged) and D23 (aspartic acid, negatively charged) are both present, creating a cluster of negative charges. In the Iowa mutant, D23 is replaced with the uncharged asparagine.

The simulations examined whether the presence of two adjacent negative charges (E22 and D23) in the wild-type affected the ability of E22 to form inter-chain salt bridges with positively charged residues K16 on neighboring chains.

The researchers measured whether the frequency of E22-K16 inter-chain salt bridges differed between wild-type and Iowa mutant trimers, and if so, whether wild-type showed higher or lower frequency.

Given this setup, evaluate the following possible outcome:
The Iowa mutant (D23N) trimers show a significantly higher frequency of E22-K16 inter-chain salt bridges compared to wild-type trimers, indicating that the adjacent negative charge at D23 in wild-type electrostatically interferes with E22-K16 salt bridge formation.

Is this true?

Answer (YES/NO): YES